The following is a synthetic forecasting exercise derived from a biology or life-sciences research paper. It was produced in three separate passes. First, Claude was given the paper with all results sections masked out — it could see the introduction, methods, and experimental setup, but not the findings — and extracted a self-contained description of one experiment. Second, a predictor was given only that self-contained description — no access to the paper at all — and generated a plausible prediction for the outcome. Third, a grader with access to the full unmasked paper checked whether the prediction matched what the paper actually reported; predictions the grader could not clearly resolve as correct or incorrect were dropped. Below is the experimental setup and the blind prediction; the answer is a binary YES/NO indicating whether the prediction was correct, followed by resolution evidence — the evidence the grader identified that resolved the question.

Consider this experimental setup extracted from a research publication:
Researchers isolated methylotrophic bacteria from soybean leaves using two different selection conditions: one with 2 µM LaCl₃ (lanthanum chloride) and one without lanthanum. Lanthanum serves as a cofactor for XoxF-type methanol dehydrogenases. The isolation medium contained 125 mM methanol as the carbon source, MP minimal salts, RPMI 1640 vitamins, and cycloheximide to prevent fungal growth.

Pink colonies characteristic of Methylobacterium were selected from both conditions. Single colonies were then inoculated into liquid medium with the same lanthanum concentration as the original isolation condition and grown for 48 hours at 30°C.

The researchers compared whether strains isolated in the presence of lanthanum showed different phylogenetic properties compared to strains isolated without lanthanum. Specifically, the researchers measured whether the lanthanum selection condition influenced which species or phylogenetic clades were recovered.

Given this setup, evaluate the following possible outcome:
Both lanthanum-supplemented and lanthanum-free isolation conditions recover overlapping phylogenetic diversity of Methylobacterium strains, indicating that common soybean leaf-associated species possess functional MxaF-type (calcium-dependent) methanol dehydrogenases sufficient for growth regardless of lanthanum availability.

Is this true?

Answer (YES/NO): YES